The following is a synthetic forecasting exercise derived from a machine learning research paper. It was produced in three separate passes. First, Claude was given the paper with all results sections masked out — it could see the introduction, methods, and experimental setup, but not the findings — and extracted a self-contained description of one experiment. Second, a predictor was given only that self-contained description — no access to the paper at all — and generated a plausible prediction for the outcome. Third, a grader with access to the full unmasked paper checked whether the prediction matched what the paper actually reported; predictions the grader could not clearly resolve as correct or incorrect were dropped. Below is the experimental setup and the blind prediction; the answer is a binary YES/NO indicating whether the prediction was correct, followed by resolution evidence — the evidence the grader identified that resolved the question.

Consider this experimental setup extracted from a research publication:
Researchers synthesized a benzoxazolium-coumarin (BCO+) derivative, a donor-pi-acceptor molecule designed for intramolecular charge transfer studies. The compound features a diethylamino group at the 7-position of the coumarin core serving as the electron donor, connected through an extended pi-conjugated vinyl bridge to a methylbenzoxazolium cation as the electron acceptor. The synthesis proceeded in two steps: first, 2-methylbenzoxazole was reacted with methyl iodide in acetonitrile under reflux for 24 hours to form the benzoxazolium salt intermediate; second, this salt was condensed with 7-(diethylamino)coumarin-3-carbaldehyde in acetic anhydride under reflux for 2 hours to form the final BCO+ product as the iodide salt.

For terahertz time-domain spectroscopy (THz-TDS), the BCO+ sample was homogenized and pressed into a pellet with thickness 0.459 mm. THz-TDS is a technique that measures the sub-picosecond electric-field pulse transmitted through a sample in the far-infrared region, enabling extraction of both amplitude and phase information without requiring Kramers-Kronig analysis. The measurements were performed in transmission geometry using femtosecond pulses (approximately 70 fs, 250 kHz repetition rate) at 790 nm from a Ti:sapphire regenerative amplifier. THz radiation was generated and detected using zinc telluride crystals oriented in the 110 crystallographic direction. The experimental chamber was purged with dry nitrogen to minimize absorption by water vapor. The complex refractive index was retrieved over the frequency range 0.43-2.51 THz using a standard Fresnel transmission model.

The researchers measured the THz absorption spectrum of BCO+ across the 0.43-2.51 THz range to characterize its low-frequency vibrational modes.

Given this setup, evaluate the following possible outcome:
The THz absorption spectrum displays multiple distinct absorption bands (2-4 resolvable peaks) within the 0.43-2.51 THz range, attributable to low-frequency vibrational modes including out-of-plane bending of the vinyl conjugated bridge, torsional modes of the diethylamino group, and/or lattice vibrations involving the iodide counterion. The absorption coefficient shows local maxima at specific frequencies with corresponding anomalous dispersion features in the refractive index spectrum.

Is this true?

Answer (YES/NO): NO